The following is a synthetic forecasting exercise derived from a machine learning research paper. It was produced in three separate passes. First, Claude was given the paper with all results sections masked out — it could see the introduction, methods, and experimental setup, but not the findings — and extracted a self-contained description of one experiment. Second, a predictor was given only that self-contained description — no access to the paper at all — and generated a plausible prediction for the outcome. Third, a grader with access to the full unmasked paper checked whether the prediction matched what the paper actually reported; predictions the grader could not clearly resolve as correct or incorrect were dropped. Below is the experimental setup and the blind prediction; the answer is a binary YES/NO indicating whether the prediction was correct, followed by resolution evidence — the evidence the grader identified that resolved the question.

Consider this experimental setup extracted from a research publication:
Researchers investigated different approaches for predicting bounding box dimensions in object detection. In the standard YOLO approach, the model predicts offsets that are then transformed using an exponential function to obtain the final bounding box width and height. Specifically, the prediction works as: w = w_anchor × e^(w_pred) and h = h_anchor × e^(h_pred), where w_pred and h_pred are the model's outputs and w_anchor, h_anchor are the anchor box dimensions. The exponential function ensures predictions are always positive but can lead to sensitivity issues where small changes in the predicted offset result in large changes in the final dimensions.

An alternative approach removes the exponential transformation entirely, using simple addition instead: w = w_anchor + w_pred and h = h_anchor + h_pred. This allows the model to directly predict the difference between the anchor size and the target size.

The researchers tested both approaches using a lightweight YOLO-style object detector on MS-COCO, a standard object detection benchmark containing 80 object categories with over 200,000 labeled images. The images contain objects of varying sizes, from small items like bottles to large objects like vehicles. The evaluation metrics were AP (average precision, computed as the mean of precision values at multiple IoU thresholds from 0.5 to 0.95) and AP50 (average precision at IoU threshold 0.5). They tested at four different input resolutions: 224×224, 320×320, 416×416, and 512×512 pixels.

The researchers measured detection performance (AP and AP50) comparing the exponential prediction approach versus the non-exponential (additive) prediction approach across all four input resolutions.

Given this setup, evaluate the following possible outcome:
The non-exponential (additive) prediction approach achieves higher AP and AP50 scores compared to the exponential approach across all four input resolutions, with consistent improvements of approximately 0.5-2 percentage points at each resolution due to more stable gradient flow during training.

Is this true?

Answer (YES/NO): NO